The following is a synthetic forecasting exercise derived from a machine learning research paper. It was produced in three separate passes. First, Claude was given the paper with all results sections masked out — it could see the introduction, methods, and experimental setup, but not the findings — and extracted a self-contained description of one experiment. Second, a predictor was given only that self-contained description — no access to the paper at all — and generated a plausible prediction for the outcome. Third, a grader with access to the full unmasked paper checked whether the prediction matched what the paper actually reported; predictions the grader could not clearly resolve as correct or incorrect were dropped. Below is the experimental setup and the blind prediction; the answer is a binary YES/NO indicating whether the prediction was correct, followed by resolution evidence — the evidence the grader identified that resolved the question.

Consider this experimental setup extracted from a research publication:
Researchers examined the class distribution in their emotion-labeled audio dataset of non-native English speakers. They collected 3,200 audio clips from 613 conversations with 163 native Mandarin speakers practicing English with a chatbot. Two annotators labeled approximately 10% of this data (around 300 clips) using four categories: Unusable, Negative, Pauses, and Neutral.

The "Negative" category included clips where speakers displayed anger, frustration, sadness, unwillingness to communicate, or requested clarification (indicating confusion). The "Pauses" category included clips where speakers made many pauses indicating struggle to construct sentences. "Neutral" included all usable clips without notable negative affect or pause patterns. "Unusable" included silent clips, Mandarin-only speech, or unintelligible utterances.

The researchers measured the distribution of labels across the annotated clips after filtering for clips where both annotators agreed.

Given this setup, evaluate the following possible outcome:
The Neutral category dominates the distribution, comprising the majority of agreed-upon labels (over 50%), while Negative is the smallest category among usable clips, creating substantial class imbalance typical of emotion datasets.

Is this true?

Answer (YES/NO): YES